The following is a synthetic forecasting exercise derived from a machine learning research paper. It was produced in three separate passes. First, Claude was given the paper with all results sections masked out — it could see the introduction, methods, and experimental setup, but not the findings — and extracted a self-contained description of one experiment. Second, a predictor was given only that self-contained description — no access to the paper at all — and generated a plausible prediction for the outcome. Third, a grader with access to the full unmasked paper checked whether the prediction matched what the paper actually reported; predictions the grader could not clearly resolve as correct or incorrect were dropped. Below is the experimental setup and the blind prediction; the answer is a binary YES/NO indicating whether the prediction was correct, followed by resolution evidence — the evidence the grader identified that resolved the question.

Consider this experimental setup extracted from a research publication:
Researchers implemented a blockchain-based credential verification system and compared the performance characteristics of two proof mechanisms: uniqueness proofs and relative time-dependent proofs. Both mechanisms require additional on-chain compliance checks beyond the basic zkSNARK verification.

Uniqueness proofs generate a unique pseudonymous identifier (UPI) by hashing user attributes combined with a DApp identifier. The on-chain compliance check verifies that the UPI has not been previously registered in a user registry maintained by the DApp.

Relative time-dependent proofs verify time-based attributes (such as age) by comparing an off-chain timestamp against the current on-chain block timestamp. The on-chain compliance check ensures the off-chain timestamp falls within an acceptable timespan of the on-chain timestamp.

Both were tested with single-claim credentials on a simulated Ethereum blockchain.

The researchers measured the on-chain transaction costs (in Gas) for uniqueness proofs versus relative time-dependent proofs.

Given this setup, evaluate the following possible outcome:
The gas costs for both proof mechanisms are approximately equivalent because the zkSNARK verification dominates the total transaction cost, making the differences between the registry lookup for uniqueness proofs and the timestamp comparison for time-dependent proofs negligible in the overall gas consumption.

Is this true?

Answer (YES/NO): NO